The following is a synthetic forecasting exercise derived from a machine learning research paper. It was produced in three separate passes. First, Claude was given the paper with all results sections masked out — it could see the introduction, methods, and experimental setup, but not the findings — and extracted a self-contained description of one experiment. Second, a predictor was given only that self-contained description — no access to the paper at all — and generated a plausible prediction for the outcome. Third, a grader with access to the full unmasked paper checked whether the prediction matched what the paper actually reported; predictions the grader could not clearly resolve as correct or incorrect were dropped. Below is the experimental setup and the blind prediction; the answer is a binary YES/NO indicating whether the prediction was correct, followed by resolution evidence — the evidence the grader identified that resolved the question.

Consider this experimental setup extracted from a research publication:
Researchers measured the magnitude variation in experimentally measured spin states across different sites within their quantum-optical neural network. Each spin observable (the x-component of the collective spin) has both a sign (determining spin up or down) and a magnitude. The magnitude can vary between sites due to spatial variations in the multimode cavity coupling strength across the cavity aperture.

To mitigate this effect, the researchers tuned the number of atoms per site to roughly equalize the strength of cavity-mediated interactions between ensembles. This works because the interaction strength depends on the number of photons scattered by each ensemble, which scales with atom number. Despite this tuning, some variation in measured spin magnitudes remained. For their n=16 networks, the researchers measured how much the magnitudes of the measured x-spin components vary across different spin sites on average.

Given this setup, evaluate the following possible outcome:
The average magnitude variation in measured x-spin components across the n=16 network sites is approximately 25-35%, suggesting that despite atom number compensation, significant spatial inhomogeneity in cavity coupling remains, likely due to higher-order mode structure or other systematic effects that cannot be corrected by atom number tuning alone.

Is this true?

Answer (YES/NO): NO